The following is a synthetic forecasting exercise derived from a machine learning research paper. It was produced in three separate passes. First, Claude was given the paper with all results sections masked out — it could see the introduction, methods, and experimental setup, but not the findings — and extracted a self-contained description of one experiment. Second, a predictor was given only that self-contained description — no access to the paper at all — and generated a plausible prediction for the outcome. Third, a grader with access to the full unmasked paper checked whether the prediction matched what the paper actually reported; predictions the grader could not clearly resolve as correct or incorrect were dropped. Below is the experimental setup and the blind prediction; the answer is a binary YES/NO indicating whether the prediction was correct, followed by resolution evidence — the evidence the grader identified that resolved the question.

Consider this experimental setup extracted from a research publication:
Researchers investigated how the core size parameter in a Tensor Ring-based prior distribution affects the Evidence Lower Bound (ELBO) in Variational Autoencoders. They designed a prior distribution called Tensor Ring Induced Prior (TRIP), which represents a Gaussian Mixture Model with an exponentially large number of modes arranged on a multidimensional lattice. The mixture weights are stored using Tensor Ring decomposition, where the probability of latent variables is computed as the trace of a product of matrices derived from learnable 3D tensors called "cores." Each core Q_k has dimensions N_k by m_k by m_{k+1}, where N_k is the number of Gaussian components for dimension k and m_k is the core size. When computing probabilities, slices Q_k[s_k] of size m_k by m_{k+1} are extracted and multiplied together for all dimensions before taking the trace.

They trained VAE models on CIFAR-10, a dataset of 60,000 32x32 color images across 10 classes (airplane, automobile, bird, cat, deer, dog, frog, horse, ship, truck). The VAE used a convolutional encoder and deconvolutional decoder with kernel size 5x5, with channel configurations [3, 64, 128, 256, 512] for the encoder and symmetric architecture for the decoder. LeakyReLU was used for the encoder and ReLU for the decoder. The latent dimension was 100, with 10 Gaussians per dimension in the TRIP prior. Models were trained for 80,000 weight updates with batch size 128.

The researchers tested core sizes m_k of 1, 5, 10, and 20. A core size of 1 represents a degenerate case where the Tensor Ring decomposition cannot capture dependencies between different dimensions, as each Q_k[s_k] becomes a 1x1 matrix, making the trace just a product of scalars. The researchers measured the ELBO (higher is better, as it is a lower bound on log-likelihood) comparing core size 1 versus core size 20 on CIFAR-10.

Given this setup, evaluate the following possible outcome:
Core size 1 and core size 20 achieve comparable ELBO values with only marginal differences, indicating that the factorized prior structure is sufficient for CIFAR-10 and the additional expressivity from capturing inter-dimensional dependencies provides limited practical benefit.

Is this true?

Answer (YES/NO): YES